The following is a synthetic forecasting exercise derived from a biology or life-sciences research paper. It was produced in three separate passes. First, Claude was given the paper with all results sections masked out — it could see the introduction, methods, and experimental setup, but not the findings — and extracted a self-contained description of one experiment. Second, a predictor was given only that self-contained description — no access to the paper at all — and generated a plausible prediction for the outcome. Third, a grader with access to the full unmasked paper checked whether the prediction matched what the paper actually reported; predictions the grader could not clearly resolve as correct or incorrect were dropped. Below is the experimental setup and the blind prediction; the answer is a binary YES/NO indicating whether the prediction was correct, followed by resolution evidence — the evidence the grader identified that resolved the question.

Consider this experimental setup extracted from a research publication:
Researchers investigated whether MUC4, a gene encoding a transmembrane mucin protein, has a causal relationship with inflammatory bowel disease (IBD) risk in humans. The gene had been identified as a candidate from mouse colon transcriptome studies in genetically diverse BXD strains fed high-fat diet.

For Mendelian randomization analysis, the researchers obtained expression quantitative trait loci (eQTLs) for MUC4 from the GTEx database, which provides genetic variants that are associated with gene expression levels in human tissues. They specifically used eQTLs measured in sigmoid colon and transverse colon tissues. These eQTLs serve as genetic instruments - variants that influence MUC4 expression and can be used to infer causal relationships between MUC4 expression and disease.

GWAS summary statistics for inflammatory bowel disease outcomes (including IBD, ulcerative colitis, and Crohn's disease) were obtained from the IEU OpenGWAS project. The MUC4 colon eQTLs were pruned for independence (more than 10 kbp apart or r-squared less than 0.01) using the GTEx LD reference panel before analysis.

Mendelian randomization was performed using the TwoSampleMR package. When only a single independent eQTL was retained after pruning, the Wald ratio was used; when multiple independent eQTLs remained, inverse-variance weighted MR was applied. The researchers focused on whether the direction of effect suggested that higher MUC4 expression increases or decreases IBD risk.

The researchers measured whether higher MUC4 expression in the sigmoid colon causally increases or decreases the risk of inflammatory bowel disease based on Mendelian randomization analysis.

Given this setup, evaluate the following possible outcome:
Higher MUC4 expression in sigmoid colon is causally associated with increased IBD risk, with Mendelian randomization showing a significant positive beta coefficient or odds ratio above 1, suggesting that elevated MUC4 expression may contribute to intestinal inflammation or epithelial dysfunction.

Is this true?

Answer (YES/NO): YES